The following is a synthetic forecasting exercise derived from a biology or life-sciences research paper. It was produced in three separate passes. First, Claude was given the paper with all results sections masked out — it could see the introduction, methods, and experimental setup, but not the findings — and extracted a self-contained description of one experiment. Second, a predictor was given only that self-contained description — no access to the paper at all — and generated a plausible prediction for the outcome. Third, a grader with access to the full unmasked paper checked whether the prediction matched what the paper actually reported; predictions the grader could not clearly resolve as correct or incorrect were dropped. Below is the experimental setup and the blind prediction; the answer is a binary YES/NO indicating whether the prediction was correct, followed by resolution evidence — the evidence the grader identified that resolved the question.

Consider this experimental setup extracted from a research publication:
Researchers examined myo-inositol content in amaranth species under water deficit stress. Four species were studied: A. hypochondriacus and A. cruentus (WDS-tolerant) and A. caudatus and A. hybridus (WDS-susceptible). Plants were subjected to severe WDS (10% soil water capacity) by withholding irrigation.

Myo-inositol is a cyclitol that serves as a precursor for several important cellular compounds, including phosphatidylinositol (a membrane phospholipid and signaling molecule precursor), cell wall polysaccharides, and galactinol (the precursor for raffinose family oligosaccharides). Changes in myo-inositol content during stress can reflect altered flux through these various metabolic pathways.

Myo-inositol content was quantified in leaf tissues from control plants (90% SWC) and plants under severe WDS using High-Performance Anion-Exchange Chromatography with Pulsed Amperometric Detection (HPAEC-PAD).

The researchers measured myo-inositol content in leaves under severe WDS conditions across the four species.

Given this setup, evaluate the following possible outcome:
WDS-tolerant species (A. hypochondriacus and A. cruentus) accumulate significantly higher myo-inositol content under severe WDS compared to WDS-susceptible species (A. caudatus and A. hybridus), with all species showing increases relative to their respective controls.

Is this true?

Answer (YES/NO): NO